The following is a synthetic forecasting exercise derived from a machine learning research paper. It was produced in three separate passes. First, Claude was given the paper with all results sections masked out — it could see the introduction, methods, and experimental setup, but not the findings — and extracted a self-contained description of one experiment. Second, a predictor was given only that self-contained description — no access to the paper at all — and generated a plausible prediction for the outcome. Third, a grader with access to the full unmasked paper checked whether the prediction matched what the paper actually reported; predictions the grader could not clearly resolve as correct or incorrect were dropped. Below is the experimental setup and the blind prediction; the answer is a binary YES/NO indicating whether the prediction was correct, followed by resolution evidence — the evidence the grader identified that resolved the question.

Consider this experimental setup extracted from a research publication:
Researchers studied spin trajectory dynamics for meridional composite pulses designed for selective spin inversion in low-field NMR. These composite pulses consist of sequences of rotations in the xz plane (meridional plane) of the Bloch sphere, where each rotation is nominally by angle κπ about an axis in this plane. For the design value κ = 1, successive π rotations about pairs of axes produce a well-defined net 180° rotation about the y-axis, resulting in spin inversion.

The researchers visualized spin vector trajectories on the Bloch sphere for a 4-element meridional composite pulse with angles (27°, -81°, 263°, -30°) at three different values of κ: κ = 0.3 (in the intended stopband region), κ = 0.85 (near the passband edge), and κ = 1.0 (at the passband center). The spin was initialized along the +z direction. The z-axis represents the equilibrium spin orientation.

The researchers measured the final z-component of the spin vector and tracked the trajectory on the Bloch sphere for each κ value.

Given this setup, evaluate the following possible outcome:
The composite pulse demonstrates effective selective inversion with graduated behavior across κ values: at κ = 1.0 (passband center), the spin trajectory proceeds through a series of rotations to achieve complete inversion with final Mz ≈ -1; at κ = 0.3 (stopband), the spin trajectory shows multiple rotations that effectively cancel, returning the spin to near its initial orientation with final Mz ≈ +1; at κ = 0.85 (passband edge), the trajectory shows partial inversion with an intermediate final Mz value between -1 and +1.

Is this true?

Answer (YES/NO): NO